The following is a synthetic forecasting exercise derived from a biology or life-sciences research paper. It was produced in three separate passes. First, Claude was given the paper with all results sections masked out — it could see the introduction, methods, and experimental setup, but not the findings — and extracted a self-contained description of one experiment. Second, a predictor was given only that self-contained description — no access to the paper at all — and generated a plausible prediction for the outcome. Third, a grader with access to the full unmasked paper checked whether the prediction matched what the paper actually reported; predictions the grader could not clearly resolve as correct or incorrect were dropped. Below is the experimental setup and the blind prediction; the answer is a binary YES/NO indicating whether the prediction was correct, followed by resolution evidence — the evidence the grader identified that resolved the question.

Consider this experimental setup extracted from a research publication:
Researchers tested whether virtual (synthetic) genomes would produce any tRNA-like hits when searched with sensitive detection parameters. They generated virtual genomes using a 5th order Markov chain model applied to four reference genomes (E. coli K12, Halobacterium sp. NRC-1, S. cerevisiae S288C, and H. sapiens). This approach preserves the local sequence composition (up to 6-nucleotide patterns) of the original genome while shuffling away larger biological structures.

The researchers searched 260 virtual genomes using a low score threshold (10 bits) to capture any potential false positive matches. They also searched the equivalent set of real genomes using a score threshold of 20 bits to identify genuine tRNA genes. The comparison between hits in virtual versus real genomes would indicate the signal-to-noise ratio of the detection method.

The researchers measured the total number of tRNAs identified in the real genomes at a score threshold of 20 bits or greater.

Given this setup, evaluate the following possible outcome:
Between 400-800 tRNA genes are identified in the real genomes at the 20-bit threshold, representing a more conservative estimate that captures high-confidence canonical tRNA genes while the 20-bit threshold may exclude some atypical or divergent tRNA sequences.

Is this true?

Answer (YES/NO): NO